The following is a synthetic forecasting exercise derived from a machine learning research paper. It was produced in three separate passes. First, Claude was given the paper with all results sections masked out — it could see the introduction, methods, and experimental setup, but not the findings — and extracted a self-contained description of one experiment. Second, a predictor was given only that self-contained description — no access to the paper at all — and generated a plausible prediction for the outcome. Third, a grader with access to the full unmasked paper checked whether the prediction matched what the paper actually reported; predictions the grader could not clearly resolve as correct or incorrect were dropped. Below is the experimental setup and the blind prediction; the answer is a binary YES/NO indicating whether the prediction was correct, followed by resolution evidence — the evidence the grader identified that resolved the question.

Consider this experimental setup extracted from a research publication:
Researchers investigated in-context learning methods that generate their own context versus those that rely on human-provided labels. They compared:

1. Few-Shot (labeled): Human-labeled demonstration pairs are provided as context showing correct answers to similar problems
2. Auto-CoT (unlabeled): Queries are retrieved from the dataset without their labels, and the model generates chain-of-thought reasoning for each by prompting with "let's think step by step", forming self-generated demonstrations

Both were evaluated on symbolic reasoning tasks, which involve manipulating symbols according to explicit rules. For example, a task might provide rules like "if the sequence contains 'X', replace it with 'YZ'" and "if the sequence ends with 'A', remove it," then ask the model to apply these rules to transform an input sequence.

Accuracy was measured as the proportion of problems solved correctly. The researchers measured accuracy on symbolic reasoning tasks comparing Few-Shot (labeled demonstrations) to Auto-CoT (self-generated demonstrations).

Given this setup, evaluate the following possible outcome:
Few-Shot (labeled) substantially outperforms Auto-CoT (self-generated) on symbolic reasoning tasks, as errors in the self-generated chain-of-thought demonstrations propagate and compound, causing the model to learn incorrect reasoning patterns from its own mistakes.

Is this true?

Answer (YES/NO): NO